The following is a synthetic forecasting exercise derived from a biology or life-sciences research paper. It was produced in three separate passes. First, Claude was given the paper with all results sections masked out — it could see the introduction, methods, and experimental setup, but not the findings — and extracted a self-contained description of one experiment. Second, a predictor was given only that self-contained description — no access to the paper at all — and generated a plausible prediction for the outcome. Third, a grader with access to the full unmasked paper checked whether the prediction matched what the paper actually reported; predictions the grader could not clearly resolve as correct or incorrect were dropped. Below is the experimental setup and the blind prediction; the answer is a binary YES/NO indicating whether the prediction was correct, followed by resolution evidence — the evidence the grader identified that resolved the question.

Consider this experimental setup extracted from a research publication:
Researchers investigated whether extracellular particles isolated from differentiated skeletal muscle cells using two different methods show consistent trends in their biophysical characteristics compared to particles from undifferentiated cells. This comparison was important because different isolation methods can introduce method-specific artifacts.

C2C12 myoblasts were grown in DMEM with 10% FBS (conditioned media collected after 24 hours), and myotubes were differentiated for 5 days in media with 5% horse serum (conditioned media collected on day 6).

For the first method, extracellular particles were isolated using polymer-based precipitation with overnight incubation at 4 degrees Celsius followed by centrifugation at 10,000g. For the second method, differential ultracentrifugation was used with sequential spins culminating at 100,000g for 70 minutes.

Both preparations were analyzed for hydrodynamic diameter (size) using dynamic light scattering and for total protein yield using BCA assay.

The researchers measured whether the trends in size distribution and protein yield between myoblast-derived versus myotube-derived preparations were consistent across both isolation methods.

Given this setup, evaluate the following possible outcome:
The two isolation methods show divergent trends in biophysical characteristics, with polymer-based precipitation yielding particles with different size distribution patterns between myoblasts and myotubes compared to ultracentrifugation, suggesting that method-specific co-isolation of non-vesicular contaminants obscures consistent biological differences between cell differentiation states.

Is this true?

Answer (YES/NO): NO